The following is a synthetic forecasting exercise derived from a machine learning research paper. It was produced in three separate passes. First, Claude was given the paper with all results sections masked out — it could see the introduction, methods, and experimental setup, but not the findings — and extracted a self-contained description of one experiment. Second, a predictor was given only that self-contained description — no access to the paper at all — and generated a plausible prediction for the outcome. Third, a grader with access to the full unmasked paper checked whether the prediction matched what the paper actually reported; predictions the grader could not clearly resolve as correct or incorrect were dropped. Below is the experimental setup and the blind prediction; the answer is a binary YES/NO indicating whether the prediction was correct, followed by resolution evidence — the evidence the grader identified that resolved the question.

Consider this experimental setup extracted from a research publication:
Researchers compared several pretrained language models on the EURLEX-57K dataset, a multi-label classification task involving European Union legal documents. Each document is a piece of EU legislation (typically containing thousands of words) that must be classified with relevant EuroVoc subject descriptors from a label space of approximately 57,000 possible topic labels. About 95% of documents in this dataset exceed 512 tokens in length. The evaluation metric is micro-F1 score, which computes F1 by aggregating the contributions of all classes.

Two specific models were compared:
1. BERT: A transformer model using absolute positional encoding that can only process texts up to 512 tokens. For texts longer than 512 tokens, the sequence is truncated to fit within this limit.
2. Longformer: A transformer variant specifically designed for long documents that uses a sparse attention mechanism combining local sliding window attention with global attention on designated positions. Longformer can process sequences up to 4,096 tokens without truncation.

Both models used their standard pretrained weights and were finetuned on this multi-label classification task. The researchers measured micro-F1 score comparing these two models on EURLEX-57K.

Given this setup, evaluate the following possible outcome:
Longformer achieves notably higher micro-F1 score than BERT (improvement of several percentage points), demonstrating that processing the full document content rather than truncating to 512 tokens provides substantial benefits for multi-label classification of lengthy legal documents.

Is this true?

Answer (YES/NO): NO